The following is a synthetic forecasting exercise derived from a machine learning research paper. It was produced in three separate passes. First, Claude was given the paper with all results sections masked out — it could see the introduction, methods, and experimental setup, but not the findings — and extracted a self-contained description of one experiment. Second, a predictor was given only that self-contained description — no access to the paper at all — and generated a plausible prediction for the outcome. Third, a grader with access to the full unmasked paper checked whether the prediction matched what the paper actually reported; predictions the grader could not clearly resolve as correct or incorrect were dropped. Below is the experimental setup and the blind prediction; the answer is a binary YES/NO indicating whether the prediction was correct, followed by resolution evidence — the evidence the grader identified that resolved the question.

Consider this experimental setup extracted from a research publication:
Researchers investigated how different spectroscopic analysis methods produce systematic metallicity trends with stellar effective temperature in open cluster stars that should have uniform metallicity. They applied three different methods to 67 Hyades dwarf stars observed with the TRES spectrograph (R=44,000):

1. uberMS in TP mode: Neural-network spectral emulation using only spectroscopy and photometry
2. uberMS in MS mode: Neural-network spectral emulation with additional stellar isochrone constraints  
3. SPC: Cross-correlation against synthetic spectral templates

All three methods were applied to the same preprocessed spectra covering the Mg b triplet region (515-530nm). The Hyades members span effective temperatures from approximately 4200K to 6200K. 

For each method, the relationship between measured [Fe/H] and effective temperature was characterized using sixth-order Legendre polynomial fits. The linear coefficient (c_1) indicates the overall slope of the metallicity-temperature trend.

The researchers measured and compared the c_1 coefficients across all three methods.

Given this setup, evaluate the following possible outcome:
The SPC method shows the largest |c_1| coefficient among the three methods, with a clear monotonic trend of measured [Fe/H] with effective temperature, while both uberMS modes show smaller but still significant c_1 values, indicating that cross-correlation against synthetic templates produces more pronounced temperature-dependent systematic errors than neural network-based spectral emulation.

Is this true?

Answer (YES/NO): NO